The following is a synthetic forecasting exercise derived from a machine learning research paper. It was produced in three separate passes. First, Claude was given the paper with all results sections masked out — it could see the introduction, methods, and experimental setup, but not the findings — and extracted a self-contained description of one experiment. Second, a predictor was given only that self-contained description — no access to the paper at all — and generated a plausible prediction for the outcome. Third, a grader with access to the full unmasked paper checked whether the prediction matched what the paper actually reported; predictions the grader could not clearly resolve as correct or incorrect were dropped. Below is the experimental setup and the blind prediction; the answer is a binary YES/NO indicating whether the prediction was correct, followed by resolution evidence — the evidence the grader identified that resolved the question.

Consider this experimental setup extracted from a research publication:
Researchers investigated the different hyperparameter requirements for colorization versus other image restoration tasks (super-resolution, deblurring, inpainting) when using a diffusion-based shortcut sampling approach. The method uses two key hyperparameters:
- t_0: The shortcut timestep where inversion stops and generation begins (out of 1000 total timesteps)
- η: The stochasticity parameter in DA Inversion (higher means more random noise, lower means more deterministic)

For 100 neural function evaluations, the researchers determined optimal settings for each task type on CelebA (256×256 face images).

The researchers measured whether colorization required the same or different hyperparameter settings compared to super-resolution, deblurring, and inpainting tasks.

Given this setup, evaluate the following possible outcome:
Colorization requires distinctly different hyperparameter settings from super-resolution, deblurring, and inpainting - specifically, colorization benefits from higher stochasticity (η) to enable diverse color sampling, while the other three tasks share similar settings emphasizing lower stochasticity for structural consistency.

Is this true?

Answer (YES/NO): YES